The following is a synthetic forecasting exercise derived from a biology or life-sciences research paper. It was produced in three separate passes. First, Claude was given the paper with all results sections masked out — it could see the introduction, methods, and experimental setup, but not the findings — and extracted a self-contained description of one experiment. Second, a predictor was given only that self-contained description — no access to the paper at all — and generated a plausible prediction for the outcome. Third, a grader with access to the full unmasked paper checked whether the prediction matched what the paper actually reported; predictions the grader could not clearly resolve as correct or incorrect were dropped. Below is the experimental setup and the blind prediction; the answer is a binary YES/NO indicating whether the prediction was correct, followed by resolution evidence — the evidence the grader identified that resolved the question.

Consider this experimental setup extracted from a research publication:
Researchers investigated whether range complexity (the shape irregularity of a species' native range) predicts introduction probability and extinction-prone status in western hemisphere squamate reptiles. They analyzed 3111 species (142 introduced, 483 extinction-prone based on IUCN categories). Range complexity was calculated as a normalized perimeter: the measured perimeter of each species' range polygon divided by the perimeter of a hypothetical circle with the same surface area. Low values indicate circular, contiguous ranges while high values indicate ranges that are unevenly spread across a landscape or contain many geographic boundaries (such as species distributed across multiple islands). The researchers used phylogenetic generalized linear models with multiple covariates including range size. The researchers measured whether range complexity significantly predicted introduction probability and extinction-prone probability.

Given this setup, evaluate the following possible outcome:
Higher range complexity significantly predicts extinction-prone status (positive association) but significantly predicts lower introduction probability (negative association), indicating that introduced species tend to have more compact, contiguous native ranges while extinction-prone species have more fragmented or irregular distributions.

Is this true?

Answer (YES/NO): NO